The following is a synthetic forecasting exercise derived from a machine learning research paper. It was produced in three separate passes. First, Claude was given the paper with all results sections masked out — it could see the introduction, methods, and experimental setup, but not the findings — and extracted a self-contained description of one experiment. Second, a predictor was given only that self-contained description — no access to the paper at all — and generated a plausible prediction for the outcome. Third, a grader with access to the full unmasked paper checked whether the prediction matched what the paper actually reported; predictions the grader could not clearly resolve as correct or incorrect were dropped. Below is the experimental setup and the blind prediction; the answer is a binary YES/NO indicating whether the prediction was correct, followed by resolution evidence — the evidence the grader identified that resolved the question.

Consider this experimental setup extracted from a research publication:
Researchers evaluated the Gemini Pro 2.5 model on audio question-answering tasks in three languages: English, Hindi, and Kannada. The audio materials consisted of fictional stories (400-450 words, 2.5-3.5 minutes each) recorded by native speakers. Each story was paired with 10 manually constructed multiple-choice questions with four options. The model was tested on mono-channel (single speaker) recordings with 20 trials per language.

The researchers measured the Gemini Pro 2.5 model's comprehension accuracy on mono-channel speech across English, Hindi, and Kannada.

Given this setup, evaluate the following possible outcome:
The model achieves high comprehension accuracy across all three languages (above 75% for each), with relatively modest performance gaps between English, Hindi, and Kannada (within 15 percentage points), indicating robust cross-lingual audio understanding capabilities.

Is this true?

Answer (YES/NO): YES